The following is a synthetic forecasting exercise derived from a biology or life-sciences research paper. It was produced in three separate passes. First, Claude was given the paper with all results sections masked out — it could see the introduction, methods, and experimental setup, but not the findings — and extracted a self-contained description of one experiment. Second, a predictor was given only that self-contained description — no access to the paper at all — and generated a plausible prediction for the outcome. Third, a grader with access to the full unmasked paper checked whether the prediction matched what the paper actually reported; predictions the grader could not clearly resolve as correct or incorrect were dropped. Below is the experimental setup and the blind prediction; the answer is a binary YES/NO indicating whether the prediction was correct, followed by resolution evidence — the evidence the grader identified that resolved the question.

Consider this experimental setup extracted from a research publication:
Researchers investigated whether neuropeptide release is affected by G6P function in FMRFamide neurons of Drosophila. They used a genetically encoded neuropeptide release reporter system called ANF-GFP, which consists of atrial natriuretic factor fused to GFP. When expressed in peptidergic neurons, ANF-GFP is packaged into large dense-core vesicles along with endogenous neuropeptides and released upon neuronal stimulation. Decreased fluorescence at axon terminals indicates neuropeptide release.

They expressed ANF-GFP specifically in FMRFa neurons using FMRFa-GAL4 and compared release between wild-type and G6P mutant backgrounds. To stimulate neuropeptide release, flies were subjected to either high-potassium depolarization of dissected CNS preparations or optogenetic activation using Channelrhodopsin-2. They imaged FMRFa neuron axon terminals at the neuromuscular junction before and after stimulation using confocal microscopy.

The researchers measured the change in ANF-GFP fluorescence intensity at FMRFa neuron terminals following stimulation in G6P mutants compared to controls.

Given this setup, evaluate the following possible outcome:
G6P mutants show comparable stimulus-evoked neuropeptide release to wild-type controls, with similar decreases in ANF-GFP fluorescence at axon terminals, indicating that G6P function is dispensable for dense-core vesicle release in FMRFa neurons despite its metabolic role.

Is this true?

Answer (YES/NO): NO